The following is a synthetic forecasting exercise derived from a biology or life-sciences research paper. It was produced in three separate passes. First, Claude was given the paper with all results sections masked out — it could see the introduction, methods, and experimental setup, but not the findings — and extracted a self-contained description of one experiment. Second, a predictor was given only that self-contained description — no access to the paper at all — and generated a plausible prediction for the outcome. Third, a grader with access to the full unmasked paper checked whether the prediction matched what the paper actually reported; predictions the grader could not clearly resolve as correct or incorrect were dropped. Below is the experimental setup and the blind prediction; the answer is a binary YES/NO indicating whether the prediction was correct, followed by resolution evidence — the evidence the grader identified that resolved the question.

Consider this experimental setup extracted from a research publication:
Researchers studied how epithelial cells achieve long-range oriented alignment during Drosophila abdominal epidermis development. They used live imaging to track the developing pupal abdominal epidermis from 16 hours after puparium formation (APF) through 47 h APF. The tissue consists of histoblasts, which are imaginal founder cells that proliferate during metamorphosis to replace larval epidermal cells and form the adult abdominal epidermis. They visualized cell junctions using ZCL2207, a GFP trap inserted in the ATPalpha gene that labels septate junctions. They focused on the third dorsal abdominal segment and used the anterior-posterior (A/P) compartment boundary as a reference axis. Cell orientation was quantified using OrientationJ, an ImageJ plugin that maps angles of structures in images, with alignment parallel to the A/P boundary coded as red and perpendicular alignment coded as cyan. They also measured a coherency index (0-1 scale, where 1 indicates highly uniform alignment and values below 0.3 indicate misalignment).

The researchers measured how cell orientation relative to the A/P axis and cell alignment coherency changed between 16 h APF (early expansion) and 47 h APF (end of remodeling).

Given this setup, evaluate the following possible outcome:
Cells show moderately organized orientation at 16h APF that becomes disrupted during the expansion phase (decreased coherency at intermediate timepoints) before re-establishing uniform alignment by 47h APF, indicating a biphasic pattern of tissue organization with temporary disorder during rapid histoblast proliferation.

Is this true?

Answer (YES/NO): NO